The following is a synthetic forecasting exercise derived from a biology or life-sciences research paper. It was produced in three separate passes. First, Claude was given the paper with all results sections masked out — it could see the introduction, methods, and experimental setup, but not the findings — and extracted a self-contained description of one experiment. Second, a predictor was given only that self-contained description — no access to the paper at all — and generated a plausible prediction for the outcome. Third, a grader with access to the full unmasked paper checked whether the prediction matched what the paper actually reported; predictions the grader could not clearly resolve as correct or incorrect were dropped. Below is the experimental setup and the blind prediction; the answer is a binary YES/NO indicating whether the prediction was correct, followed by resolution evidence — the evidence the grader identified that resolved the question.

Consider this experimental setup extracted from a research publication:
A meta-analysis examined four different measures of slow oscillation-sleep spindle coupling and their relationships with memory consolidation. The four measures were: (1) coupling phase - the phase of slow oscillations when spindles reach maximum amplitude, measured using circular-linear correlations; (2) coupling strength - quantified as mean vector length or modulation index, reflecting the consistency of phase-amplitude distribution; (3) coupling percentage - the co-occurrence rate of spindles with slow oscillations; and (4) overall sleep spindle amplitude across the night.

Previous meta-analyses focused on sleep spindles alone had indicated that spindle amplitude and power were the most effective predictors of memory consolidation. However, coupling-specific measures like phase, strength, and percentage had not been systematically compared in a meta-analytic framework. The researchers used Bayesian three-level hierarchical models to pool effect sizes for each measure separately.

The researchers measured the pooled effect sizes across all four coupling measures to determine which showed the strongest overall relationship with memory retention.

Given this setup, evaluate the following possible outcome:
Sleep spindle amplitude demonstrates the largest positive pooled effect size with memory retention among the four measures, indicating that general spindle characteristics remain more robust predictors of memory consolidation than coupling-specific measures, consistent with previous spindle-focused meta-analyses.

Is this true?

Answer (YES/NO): NO